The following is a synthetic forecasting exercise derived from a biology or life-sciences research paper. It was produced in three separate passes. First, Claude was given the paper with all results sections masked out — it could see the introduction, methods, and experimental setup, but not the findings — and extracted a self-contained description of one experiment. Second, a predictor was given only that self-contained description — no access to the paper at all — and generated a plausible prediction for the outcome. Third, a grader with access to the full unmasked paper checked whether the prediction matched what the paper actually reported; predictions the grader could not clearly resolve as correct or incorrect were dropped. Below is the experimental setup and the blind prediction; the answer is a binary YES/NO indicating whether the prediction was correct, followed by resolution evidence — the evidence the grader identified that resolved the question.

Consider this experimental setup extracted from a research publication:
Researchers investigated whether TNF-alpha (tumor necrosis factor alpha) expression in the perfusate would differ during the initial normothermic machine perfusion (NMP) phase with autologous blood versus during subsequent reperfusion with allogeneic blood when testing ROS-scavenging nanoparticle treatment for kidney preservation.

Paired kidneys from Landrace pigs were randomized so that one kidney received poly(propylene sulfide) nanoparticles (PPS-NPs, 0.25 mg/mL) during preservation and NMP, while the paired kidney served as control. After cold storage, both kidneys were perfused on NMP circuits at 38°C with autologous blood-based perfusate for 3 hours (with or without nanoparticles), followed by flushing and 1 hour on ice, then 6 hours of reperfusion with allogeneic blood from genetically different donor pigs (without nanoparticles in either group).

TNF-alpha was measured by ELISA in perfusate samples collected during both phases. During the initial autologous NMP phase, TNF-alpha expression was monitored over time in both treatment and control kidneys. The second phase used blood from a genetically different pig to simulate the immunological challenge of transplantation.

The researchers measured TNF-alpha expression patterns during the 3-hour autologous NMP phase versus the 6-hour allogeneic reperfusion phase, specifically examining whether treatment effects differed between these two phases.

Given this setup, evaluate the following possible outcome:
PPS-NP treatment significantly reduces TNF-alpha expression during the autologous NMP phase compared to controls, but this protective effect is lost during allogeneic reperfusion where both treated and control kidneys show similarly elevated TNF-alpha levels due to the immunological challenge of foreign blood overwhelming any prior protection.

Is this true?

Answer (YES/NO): NO